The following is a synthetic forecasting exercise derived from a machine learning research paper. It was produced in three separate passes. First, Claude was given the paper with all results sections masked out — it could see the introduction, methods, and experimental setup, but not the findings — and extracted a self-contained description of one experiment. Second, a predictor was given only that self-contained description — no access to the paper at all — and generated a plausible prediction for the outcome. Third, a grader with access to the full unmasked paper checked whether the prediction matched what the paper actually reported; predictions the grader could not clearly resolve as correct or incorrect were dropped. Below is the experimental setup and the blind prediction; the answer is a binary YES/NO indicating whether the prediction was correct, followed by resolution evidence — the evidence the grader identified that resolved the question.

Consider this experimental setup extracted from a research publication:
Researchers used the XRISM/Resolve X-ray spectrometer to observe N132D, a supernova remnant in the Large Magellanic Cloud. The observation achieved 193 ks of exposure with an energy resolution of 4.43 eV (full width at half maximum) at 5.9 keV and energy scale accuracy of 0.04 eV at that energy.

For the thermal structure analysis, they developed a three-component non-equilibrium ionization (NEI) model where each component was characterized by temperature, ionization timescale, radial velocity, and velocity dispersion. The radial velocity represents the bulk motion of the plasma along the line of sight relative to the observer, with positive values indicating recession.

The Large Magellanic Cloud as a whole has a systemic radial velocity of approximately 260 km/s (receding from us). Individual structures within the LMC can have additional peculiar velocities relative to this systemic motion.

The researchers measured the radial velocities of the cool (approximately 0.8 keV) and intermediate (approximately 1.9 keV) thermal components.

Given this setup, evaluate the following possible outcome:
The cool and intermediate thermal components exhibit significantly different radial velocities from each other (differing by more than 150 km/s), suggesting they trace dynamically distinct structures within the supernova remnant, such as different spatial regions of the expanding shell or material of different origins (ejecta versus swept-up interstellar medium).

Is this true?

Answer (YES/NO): NO